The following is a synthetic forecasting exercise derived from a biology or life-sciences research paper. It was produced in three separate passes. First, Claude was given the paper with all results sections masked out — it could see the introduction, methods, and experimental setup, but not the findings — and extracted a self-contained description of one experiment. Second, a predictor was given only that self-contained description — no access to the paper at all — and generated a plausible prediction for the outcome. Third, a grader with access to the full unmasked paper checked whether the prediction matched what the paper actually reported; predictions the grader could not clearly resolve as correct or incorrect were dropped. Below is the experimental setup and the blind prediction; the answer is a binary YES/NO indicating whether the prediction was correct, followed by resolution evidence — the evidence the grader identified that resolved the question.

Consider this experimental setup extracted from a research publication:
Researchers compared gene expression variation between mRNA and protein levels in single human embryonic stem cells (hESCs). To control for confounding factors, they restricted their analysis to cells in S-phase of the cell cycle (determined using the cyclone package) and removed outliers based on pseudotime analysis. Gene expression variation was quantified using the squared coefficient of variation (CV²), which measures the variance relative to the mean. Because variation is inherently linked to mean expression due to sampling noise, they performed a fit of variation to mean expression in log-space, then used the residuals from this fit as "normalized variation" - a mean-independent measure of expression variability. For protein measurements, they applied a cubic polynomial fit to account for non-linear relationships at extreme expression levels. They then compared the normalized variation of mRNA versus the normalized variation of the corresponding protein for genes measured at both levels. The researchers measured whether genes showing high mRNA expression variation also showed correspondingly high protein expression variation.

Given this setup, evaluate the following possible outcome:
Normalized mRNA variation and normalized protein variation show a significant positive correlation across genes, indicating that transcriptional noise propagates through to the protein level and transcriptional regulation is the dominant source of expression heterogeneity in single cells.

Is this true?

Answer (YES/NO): NO